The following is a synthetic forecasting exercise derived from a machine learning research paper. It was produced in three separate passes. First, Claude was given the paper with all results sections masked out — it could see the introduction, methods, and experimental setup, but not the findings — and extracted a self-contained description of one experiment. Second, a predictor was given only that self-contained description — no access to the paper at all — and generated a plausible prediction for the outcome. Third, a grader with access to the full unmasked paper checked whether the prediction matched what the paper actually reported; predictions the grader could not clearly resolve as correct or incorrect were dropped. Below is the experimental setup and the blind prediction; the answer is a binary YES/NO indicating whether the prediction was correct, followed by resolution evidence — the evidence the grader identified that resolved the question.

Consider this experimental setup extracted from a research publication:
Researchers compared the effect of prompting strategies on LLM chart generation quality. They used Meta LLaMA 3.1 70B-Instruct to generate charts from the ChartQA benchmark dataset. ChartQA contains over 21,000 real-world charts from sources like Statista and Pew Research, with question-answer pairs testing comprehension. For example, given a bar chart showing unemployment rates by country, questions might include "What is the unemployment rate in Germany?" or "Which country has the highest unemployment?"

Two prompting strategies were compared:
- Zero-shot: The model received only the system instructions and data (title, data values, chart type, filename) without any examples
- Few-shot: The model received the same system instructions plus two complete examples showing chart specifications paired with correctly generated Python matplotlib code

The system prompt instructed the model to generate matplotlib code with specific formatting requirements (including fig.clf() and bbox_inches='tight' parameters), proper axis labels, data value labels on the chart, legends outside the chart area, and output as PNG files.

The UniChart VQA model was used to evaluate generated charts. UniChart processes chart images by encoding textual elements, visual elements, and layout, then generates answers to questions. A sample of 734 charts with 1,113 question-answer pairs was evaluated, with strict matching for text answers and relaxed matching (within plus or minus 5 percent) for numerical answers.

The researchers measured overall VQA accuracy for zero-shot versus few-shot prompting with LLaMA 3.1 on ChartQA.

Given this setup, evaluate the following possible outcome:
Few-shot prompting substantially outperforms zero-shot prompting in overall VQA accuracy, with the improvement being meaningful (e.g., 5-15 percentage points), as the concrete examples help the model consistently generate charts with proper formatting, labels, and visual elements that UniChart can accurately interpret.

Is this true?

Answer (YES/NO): YES